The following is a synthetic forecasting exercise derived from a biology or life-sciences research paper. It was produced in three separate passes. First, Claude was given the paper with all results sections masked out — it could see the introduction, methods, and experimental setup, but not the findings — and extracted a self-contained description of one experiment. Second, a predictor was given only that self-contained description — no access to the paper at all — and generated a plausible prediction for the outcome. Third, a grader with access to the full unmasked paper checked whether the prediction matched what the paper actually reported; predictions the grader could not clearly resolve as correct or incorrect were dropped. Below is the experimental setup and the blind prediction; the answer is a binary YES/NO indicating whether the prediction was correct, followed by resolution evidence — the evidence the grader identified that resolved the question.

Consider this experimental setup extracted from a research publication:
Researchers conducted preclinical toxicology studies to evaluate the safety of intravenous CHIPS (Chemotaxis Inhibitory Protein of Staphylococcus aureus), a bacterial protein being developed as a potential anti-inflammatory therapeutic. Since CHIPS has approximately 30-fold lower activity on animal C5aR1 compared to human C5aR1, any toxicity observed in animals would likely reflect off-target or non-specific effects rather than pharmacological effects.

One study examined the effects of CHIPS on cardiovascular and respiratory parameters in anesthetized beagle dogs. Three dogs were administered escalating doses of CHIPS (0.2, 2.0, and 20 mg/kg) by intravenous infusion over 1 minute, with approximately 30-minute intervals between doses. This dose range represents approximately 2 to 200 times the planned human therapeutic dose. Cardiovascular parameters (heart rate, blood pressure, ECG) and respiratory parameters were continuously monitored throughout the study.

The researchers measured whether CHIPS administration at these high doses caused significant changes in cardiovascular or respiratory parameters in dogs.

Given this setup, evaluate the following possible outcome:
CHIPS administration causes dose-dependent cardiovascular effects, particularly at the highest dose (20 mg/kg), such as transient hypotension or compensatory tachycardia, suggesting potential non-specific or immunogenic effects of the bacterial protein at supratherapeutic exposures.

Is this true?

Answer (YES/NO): YES